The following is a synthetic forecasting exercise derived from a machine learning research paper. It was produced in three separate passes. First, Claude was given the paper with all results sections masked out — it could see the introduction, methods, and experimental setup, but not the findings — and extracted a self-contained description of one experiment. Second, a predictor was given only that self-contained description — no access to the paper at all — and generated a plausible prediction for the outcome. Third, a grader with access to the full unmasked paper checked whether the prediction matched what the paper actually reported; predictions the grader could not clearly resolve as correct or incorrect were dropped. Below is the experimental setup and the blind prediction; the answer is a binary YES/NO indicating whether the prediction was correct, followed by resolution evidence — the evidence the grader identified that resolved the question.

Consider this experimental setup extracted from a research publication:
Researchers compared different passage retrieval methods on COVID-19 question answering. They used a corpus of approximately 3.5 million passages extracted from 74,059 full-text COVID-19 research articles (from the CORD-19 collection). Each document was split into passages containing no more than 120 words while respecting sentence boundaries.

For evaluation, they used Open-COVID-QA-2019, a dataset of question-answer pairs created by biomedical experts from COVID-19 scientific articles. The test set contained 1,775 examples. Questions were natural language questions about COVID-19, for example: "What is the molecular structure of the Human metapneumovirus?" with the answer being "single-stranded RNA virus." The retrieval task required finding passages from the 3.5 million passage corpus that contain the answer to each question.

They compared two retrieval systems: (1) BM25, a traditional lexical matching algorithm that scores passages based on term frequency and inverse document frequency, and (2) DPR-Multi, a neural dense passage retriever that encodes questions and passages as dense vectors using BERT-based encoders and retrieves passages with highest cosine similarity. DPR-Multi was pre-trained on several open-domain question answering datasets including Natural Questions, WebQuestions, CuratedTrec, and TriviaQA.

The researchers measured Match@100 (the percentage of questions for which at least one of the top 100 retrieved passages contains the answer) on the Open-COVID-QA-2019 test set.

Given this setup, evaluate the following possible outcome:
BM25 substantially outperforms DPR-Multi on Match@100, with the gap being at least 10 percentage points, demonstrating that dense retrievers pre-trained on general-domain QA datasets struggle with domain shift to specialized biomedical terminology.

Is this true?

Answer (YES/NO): YES